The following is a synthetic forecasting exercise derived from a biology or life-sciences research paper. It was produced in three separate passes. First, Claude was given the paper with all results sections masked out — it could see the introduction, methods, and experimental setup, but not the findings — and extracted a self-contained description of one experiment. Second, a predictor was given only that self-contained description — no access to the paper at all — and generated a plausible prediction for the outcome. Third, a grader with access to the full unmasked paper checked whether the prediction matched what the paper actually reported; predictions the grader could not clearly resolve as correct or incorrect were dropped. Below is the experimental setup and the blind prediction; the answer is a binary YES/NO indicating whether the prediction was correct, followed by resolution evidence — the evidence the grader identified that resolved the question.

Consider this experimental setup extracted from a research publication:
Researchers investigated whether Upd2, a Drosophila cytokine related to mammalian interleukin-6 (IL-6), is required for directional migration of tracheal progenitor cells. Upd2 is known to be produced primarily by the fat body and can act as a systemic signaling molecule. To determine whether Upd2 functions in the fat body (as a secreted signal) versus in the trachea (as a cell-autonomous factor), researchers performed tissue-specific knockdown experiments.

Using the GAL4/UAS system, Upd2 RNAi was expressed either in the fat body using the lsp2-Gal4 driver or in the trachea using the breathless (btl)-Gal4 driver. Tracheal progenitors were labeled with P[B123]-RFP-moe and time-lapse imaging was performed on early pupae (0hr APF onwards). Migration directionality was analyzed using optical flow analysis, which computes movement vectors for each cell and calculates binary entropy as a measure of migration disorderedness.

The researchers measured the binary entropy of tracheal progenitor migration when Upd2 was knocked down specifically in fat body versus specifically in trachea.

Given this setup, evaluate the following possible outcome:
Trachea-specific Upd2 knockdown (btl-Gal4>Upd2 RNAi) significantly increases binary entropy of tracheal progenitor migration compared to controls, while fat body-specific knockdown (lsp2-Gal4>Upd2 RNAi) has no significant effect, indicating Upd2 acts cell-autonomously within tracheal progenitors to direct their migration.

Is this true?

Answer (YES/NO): NO